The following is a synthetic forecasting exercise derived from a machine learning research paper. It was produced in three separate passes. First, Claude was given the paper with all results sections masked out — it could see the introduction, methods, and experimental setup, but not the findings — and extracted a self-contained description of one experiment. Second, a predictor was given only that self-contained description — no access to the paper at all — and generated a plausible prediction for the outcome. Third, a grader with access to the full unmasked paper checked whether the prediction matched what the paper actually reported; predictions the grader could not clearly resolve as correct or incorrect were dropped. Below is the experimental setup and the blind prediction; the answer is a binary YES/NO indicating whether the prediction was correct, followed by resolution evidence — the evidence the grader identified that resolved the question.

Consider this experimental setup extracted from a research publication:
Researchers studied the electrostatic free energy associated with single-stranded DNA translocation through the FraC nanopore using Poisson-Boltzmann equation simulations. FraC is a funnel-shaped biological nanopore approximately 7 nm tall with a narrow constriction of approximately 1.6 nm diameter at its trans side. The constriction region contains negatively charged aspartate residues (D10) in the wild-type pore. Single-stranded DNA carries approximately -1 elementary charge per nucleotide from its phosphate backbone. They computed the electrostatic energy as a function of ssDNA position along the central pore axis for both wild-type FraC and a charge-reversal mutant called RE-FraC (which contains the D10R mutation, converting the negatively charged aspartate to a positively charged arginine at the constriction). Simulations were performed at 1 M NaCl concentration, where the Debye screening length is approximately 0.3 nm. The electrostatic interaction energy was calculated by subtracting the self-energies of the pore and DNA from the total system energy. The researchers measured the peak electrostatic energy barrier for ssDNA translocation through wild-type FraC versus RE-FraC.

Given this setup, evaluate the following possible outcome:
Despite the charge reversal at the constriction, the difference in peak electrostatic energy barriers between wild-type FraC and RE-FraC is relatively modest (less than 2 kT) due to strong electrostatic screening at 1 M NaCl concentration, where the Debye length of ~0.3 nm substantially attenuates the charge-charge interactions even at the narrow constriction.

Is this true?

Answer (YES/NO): NO